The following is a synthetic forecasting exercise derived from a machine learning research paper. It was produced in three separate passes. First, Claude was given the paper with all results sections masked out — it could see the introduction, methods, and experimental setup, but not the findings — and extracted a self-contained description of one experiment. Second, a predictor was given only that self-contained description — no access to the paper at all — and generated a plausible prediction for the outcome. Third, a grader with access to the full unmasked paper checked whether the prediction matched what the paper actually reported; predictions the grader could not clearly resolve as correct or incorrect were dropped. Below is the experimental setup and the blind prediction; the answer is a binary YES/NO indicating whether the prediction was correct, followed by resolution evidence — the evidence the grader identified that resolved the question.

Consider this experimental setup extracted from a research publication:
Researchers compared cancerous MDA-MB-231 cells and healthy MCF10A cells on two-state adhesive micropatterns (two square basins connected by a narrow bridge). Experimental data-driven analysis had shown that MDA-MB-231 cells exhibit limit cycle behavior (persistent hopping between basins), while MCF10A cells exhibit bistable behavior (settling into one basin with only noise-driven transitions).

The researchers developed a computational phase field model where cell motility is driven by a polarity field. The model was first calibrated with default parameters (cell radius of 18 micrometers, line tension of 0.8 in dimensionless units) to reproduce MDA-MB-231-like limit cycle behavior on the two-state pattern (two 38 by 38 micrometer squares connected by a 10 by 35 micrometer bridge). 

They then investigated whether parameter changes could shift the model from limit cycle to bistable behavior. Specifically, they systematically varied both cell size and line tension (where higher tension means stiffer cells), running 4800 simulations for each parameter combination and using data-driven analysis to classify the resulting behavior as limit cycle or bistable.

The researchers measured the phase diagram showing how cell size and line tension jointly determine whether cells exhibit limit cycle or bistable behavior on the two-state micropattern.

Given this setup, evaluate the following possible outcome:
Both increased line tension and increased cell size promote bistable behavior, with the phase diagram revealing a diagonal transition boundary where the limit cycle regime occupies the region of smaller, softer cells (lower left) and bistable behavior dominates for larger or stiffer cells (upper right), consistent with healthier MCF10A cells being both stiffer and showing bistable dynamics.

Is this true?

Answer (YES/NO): NO